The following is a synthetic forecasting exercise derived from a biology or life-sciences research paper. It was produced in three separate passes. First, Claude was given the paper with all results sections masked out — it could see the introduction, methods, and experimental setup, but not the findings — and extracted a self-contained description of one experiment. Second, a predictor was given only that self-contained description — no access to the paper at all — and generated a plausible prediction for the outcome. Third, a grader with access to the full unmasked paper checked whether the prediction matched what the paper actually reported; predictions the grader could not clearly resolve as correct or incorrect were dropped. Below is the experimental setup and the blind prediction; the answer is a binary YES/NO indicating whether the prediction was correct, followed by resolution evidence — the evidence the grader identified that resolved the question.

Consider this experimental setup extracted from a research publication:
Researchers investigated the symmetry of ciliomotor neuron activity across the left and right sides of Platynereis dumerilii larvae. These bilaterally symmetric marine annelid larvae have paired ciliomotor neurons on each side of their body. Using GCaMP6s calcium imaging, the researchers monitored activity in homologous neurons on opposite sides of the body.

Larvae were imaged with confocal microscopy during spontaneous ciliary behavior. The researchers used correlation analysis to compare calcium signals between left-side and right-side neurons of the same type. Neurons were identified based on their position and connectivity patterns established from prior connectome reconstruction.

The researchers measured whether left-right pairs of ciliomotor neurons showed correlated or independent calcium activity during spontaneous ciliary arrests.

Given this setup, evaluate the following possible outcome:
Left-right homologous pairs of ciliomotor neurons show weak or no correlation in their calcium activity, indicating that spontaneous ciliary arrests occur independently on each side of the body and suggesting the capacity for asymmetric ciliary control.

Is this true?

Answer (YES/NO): NO